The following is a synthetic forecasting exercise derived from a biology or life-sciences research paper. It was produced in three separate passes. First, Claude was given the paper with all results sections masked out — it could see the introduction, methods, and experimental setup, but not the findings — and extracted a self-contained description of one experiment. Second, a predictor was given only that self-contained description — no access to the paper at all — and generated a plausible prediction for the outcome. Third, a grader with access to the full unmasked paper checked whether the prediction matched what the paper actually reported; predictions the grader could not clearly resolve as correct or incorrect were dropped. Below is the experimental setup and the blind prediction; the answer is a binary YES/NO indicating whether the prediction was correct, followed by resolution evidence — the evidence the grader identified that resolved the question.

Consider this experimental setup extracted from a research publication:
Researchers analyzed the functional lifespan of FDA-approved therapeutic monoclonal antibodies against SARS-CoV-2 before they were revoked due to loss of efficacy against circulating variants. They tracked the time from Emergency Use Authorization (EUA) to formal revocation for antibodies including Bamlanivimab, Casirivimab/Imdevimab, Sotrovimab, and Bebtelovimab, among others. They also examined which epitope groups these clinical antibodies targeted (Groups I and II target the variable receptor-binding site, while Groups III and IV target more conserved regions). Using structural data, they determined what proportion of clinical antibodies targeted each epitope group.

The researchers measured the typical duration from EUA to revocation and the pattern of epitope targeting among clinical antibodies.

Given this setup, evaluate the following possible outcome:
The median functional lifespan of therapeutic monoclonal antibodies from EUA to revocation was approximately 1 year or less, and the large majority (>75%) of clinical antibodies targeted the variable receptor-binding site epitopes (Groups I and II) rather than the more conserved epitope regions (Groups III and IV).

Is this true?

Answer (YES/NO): YES